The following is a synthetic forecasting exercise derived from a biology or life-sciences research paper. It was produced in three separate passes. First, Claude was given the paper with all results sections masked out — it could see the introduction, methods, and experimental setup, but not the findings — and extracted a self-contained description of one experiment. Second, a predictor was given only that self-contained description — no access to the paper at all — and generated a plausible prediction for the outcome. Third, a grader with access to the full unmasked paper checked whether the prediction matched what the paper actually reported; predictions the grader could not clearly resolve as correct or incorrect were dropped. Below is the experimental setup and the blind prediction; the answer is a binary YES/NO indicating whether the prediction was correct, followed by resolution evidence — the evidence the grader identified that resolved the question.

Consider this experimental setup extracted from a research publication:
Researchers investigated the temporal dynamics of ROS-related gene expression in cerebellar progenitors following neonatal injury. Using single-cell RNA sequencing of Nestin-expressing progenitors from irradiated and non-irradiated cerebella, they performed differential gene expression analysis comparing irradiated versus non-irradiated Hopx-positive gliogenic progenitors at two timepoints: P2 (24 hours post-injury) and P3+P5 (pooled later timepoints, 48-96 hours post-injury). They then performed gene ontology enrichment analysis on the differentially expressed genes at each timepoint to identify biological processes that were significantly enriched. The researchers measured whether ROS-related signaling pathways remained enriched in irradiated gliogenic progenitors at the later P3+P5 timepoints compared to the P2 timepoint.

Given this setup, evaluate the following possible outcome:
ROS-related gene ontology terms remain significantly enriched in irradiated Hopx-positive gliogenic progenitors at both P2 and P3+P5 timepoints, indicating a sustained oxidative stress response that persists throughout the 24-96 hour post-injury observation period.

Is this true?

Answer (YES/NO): NO